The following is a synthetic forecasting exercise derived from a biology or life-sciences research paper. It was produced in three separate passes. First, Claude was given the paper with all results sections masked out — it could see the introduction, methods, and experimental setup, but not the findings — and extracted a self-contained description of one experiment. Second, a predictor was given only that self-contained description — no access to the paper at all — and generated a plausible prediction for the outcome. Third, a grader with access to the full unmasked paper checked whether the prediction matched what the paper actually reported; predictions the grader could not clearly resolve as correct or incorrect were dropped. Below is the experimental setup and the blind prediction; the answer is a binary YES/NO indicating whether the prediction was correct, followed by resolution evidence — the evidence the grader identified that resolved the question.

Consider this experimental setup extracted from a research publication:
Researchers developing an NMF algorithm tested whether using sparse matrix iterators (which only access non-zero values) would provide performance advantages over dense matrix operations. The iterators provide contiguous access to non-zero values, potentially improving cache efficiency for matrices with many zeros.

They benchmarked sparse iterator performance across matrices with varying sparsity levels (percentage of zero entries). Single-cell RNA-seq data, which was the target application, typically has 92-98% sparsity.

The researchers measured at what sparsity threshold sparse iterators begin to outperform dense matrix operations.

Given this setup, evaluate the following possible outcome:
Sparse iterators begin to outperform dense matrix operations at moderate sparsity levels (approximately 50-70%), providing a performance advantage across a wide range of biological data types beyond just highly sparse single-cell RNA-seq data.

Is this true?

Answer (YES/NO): NO